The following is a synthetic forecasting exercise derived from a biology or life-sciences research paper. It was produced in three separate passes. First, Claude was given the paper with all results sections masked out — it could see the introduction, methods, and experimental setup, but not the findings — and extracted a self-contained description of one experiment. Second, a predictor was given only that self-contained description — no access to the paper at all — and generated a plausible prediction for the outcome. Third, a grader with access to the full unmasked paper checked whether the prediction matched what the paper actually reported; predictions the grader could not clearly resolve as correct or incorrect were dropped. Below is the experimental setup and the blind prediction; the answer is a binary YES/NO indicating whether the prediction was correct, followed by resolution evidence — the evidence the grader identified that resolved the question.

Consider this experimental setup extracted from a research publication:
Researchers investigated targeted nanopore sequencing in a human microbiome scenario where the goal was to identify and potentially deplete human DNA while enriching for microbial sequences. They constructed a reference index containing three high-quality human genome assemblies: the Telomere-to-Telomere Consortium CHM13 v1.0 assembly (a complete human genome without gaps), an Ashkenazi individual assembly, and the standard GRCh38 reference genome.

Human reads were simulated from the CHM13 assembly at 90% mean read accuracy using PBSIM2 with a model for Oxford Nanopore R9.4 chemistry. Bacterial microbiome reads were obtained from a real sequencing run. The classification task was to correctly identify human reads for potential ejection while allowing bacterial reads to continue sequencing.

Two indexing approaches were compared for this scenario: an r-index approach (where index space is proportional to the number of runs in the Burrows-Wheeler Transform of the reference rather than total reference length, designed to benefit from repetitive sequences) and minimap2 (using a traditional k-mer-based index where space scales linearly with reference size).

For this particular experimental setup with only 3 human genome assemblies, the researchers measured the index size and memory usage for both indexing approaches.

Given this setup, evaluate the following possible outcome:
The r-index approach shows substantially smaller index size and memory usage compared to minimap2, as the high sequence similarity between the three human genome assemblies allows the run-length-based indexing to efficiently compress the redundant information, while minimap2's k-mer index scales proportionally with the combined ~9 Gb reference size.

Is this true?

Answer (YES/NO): NO